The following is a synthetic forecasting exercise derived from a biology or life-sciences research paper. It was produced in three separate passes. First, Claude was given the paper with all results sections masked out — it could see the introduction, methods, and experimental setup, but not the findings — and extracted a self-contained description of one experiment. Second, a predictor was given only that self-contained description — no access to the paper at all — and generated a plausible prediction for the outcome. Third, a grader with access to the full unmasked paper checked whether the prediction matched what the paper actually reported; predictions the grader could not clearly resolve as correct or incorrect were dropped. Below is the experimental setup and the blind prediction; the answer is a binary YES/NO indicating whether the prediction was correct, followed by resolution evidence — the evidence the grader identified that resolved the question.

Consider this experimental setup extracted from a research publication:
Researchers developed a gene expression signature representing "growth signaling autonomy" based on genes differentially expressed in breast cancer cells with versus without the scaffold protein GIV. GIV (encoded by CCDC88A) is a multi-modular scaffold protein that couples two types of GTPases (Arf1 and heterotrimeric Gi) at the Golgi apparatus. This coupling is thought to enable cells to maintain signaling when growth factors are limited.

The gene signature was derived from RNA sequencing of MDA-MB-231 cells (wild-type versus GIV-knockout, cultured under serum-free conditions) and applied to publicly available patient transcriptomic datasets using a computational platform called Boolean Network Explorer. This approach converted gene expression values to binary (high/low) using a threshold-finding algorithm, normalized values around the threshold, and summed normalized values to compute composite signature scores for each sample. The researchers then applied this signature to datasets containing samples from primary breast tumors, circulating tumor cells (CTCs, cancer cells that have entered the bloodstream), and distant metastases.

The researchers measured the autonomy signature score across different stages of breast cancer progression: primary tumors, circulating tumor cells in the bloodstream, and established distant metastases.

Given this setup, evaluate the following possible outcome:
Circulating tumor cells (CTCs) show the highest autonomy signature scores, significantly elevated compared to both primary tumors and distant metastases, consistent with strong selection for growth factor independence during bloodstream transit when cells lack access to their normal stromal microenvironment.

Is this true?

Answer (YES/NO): YES